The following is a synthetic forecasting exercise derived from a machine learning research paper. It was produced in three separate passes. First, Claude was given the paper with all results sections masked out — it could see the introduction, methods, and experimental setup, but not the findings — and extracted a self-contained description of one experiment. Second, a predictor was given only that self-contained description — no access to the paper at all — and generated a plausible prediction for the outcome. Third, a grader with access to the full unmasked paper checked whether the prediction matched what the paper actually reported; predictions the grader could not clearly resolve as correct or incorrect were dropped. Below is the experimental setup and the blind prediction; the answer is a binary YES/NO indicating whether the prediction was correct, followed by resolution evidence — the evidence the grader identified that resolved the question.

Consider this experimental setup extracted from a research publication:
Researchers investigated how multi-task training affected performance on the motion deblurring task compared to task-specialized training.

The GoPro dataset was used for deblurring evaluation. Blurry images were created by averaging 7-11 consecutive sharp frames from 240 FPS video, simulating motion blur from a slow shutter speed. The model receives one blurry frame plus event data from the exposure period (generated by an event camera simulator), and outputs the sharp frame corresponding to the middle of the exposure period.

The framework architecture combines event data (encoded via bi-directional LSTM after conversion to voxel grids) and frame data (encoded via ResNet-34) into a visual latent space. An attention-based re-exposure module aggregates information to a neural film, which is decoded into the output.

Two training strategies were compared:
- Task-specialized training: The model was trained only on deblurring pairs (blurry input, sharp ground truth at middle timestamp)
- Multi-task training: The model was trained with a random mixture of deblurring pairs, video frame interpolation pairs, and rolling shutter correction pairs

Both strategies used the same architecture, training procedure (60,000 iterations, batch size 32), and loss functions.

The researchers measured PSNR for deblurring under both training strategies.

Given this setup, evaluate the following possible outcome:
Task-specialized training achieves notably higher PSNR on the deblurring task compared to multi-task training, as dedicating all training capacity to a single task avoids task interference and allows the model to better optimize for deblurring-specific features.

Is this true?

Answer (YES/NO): NO